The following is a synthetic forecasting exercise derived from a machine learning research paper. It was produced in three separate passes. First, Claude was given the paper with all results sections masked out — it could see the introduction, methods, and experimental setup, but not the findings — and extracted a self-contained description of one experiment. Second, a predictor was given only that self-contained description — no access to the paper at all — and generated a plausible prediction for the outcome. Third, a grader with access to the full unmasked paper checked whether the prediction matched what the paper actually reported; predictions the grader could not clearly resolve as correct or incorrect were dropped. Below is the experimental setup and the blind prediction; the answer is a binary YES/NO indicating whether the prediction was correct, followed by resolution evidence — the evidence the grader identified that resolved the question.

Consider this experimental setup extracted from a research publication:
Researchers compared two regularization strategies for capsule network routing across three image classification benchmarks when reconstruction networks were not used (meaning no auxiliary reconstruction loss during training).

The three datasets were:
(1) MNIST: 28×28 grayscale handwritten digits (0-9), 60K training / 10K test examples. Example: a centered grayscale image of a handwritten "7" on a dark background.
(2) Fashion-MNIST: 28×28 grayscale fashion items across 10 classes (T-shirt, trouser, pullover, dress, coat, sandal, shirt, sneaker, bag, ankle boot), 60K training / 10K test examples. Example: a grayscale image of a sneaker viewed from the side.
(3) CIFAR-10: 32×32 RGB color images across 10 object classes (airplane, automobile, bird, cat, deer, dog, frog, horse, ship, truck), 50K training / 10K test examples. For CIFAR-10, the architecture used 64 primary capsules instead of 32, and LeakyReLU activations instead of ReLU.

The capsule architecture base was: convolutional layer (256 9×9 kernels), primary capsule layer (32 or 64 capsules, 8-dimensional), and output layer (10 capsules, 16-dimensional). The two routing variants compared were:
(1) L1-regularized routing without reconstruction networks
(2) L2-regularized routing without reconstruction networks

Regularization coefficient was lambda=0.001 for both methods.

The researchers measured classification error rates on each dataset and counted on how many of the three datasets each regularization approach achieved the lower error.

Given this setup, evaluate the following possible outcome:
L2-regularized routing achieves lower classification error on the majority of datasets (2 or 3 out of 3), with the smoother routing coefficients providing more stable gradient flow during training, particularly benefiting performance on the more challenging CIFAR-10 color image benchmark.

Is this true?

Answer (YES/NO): NO